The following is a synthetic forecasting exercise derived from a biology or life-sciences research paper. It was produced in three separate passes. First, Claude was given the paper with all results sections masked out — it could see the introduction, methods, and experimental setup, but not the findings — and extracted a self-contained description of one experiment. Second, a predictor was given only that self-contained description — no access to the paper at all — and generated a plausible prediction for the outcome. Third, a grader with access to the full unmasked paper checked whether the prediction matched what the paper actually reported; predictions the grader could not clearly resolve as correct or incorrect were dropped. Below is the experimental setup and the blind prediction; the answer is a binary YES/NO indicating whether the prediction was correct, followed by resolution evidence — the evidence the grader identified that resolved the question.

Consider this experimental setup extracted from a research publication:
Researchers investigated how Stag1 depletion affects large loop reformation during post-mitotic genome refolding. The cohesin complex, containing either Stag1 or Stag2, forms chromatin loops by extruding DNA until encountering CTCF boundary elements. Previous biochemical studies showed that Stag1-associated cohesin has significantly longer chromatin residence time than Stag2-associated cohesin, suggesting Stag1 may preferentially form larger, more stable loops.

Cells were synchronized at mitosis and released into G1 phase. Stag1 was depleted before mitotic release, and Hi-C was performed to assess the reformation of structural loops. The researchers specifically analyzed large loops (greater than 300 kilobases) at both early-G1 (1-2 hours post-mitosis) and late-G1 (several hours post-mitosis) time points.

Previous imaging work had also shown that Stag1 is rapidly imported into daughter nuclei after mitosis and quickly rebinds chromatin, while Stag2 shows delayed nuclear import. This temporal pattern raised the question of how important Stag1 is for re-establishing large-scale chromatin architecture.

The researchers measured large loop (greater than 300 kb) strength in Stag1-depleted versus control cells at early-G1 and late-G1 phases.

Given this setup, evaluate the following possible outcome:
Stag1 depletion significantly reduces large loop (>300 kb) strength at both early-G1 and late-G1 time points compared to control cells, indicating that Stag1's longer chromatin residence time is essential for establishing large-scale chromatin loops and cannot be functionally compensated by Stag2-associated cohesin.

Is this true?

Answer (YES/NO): NO